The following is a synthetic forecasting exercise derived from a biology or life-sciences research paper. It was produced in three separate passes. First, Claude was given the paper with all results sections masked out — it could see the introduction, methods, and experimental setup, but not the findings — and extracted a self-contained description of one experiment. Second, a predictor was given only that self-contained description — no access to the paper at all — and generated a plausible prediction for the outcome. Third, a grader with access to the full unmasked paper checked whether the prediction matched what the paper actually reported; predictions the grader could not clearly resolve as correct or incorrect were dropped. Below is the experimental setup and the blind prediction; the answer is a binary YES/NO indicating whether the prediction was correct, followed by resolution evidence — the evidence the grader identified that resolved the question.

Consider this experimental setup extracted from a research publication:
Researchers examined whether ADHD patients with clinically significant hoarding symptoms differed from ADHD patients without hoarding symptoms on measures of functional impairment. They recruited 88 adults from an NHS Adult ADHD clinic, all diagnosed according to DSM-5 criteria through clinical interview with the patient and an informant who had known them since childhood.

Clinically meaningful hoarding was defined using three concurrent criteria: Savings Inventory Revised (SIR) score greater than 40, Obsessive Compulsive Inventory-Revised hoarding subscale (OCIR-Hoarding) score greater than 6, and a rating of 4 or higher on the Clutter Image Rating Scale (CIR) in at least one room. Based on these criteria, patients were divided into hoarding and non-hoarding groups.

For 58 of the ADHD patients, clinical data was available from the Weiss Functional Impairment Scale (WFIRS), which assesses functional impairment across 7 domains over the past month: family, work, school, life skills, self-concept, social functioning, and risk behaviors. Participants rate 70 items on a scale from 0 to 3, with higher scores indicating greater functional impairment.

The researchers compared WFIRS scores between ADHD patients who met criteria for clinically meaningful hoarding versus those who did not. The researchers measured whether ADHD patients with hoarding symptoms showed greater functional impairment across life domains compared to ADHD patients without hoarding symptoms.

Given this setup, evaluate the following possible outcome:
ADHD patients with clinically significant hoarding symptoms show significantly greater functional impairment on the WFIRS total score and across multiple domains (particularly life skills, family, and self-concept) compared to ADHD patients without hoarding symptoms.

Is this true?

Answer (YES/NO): NO